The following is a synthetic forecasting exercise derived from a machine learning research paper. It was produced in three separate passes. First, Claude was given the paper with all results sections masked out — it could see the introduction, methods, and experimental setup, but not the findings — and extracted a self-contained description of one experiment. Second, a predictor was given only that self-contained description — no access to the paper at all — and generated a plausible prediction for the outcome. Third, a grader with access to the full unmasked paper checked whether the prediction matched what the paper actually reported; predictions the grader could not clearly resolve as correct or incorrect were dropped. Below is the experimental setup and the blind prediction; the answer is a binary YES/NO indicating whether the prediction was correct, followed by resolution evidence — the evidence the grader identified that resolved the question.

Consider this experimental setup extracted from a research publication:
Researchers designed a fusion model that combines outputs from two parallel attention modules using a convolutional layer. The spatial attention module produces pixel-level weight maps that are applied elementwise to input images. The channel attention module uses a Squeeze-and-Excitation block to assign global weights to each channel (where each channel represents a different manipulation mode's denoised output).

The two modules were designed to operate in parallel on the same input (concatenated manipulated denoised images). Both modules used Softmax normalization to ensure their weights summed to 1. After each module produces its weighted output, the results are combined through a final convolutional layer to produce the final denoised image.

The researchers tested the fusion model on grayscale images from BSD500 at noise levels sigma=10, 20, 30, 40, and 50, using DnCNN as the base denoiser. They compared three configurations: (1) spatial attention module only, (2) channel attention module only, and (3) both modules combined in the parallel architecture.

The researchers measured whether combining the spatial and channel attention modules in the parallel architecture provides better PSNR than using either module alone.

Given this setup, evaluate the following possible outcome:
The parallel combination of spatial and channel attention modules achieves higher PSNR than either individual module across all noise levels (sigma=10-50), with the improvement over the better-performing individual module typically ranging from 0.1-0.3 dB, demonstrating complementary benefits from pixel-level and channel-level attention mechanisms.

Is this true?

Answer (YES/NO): NO